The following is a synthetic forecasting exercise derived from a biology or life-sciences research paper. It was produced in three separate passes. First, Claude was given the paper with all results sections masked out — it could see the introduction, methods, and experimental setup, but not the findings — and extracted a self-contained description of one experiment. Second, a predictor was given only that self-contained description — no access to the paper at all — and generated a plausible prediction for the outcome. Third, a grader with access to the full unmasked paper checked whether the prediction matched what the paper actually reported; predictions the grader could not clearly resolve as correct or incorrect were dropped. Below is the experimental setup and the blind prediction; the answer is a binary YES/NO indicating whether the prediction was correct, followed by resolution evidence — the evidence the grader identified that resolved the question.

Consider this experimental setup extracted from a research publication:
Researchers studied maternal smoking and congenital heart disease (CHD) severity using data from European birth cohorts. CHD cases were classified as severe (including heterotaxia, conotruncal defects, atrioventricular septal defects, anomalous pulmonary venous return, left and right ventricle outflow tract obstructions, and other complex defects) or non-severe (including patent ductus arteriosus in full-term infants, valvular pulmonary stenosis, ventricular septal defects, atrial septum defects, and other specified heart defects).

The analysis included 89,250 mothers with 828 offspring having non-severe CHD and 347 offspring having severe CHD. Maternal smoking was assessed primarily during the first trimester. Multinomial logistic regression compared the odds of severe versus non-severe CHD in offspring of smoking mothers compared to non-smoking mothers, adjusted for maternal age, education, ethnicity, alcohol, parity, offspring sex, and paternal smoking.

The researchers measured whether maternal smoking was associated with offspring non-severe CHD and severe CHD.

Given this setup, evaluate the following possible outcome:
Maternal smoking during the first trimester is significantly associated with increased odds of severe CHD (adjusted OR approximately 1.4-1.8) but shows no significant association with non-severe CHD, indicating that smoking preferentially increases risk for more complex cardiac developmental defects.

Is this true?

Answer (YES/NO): NO